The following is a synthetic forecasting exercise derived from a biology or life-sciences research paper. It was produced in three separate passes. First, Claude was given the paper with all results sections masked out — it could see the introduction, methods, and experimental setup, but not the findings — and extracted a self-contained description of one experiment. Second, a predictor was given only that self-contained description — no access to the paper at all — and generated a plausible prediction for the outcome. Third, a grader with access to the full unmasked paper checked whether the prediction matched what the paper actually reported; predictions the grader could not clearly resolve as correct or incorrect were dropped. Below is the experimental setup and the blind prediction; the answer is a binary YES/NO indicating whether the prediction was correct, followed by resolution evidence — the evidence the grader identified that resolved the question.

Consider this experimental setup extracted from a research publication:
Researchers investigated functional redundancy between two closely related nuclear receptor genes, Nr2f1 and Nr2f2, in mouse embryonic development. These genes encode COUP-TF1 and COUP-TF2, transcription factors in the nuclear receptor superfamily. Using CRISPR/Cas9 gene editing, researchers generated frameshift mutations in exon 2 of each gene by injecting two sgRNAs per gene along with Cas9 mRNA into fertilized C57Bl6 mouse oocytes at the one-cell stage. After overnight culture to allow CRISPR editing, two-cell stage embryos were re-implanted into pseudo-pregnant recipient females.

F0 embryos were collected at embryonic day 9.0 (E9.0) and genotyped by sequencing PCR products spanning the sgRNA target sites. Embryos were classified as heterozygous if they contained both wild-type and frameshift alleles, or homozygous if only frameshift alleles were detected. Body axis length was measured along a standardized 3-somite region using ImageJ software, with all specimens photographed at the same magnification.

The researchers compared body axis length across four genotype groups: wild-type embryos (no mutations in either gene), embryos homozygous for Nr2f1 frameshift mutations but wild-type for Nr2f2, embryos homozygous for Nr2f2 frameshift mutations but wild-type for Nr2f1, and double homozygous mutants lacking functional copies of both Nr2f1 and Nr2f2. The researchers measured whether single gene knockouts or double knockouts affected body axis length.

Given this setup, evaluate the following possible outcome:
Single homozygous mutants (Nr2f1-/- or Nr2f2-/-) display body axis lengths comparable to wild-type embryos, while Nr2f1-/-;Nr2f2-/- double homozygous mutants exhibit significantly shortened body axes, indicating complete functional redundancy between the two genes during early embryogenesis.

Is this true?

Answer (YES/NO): YES